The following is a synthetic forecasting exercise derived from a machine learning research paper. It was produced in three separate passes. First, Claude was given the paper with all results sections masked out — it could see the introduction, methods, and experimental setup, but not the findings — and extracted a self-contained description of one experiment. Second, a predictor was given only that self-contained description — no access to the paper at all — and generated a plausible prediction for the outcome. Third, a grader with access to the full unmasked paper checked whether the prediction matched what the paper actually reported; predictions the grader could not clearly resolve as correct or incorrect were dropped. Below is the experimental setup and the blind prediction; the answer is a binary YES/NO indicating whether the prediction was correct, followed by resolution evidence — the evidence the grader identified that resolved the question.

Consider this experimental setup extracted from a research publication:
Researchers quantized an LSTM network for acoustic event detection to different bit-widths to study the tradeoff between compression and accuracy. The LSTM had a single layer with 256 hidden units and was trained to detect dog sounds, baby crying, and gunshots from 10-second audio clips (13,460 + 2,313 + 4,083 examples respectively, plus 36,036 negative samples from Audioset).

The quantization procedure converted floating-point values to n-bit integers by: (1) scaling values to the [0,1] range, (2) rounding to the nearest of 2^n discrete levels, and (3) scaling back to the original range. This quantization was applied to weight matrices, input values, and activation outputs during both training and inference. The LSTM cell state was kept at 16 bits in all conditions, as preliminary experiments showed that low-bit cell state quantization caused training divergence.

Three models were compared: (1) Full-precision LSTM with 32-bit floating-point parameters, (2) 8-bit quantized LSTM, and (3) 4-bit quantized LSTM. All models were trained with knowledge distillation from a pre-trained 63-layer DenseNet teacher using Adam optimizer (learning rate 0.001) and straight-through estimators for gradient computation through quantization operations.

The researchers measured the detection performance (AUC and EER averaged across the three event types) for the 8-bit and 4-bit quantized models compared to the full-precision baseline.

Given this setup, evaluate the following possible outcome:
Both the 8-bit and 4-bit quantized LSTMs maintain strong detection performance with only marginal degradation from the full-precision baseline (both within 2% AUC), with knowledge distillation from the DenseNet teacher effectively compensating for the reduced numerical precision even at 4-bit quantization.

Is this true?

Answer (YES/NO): YES